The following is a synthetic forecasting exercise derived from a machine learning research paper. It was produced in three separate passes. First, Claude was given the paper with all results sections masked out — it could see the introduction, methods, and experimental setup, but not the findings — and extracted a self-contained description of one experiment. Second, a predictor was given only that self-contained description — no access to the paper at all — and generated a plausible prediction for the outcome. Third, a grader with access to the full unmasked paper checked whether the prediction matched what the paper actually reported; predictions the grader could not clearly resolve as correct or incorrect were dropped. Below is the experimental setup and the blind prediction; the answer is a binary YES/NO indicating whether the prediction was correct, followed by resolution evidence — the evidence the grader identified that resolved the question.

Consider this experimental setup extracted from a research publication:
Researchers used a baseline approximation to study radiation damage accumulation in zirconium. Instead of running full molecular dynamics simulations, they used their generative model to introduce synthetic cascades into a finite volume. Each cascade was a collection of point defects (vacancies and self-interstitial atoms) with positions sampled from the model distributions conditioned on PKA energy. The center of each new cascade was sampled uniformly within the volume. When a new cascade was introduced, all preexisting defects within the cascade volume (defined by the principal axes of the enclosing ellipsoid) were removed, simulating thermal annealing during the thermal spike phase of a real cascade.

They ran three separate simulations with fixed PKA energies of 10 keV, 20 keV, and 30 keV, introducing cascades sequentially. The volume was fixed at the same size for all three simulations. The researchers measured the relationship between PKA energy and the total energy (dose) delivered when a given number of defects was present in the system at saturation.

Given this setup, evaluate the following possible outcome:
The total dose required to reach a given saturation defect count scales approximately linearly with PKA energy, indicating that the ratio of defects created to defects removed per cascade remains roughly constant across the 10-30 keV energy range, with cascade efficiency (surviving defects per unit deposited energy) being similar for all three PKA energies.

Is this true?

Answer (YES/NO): NO